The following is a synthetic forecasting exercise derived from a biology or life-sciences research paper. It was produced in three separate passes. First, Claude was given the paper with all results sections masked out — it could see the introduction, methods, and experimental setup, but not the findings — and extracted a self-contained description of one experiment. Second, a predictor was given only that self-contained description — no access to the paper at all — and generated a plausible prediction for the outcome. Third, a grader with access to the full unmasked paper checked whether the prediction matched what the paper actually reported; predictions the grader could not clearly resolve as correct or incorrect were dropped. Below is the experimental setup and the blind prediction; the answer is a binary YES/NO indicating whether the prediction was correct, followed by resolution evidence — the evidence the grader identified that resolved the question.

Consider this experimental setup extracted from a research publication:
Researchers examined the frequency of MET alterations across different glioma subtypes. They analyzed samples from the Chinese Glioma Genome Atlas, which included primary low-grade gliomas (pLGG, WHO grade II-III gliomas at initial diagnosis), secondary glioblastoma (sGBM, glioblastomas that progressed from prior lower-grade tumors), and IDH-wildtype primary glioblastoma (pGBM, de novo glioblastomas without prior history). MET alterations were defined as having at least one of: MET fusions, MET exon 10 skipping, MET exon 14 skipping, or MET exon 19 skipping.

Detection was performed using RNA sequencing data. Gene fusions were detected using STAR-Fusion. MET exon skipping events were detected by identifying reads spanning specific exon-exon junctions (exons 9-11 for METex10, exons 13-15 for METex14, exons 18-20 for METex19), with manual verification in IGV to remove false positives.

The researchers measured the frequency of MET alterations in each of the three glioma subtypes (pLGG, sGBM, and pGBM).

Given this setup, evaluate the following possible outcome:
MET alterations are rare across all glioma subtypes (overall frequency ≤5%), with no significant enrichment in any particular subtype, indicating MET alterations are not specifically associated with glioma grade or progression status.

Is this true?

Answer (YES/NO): NO